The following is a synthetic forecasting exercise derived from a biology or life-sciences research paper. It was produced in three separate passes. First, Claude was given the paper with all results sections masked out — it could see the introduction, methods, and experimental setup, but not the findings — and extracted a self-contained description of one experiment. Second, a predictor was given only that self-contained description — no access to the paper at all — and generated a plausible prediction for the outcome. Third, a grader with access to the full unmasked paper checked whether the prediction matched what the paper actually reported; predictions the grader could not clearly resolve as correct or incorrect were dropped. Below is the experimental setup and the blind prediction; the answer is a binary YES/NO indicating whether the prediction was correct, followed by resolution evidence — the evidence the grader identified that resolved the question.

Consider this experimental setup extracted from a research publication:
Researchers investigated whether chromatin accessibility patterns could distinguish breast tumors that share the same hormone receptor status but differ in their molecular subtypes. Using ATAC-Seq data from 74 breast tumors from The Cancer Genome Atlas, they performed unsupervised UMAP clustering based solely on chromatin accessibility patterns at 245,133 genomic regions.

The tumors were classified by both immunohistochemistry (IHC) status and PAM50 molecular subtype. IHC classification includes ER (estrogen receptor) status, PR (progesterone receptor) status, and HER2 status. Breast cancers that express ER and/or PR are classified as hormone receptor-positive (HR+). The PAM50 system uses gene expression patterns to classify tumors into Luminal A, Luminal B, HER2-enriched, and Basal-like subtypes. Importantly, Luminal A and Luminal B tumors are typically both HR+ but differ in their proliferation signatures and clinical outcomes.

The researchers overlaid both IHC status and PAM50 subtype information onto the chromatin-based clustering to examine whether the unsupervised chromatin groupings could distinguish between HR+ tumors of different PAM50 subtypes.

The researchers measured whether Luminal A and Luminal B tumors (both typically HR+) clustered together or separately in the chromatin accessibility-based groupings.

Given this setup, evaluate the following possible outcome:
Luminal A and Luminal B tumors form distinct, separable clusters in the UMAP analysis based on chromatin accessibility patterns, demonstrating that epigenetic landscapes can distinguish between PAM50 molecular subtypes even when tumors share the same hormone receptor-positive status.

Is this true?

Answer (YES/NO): NO